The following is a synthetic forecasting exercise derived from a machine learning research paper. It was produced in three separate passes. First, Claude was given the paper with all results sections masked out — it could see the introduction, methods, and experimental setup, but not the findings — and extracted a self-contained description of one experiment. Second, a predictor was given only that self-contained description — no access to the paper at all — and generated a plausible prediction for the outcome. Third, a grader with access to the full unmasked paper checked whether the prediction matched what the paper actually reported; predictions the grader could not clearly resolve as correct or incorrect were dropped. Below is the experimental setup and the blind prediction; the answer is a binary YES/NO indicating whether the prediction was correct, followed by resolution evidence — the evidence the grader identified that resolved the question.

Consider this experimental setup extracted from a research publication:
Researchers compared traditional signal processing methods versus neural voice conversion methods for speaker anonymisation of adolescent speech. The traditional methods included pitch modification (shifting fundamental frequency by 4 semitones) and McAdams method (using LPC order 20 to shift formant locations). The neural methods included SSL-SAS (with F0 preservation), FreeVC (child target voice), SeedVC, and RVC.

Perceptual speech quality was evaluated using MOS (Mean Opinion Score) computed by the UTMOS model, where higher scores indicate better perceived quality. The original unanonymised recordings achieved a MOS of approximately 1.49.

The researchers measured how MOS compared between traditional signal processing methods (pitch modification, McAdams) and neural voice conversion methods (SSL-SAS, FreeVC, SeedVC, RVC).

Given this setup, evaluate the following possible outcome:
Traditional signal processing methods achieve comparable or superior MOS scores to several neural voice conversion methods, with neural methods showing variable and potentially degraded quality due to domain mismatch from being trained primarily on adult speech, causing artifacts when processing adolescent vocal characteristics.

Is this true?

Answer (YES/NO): NO